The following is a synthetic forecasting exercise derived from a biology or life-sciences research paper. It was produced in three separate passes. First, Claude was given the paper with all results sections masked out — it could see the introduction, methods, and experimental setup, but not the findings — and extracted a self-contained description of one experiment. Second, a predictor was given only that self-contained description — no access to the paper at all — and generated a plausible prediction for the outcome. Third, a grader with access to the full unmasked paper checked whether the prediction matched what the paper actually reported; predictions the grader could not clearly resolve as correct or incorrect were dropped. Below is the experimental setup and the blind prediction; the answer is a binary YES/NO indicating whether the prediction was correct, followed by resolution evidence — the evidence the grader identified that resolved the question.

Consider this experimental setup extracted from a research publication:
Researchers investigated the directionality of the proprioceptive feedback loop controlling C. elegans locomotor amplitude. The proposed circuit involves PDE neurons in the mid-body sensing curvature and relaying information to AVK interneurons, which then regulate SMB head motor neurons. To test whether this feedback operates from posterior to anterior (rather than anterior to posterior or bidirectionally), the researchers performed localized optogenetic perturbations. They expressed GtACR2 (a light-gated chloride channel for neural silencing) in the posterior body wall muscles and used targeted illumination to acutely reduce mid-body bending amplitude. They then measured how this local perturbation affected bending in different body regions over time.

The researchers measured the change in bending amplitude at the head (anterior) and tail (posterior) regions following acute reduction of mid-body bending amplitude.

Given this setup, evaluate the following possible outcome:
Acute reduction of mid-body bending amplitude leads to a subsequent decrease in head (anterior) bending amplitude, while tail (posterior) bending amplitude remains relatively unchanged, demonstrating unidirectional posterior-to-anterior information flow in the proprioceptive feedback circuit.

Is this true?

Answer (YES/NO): NO